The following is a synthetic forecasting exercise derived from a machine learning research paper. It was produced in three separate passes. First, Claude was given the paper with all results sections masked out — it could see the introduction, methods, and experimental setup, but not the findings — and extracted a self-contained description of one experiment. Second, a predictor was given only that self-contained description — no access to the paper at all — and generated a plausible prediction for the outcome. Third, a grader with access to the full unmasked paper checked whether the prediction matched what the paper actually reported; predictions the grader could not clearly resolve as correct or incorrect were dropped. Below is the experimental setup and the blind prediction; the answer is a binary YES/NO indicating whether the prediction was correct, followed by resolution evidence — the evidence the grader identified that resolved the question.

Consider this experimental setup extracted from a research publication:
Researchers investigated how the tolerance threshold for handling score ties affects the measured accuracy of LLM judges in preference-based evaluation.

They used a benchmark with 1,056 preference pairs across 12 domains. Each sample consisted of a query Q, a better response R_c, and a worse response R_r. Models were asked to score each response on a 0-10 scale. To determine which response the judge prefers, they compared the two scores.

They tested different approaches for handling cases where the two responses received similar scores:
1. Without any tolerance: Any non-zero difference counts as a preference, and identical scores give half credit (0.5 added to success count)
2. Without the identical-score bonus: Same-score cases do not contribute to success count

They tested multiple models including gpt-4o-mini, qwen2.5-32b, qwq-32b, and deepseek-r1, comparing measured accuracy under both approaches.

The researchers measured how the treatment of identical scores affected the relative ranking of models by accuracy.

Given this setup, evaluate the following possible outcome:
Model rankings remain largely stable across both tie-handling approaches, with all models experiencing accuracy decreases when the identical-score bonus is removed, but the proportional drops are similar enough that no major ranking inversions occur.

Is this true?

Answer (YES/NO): NO